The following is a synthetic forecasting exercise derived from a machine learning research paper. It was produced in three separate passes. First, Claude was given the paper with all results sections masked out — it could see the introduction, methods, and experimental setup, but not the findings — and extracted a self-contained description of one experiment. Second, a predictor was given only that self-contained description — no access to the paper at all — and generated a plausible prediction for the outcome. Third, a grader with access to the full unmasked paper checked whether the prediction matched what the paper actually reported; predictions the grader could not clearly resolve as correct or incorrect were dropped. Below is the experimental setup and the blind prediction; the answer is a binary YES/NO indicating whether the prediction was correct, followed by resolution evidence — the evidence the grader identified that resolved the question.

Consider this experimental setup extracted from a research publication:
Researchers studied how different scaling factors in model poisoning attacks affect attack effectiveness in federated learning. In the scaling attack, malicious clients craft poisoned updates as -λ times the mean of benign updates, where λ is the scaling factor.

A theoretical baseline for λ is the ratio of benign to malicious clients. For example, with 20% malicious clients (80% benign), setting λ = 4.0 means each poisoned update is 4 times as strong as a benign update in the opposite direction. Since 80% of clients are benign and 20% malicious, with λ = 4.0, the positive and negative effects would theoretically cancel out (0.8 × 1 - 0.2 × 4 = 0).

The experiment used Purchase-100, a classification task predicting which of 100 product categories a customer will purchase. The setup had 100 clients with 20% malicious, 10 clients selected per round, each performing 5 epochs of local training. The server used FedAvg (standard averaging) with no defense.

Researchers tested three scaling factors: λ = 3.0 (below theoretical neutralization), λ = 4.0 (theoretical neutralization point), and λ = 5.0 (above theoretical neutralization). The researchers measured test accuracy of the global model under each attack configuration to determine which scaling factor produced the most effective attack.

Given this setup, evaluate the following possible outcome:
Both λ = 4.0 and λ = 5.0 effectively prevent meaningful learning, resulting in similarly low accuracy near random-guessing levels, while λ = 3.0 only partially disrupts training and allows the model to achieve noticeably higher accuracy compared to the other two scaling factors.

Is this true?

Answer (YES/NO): NO